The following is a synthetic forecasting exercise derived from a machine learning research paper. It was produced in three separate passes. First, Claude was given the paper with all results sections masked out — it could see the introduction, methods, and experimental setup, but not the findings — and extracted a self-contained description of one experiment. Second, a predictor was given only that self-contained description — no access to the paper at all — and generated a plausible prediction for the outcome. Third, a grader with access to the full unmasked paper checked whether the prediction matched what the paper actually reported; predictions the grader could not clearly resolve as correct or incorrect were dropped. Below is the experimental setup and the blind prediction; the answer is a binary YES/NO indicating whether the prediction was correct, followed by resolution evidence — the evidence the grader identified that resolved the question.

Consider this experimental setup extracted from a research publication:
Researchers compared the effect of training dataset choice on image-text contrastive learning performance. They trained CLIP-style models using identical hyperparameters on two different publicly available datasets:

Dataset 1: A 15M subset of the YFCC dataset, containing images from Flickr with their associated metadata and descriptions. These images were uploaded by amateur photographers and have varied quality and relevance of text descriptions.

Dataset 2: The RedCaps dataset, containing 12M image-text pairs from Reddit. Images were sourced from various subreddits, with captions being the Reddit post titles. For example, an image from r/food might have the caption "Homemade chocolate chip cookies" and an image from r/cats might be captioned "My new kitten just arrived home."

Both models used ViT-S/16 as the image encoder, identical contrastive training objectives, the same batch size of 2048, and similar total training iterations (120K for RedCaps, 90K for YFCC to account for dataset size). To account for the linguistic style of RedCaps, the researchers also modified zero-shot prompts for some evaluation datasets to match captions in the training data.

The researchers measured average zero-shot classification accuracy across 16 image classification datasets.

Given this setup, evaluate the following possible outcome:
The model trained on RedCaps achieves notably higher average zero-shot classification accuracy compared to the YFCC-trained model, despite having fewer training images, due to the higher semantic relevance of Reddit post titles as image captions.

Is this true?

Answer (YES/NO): YES